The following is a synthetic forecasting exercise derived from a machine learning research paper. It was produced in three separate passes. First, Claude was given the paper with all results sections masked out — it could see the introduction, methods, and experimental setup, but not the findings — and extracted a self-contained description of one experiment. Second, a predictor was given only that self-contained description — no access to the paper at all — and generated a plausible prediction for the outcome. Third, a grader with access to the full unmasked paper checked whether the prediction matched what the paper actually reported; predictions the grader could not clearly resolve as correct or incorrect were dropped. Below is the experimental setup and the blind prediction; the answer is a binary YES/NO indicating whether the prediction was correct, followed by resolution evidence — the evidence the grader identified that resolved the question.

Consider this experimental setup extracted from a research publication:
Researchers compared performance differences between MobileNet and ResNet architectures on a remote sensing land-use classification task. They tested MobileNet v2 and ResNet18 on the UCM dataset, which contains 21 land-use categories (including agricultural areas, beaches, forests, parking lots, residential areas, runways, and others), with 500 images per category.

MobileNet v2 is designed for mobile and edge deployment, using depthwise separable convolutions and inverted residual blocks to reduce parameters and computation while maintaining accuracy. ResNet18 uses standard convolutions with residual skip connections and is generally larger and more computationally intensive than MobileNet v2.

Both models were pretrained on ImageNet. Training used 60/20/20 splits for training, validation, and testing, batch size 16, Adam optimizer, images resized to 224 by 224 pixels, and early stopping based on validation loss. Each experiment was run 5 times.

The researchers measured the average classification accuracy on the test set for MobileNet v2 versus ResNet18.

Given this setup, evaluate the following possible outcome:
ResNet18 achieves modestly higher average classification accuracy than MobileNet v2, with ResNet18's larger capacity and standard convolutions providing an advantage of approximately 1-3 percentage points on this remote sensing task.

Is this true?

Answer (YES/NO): NO